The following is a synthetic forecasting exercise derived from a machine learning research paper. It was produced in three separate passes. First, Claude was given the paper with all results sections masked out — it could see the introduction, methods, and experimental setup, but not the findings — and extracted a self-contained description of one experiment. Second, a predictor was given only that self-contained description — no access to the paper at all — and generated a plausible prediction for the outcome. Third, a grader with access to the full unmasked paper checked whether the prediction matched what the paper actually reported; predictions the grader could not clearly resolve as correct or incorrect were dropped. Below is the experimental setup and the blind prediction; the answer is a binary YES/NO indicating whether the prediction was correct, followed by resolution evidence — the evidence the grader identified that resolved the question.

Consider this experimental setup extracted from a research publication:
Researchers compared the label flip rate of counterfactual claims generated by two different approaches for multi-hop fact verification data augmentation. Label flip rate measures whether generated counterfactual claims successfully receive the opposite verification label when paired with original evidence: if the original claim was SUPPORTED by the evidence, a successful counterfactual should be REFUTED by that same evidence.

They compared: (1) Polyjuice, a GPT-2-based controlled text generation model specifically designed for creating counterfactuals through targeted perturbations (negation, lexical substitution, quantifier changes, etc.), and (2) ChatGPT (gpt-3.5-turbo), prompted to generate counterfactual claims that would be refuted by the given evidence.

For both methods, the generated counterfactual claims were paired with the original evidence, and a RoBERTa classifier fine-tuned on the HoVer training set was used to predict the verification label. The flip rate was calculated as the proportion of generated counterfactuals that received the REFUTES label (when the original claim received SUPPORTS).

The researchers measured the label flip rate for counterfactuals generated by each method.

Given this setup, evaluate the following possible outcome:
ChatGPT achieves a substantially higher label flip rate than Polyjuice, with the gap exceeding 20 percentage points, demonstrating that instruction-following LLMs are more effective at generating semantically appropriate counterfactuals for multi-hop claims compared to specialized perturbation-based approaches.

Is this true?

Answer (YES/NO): NO